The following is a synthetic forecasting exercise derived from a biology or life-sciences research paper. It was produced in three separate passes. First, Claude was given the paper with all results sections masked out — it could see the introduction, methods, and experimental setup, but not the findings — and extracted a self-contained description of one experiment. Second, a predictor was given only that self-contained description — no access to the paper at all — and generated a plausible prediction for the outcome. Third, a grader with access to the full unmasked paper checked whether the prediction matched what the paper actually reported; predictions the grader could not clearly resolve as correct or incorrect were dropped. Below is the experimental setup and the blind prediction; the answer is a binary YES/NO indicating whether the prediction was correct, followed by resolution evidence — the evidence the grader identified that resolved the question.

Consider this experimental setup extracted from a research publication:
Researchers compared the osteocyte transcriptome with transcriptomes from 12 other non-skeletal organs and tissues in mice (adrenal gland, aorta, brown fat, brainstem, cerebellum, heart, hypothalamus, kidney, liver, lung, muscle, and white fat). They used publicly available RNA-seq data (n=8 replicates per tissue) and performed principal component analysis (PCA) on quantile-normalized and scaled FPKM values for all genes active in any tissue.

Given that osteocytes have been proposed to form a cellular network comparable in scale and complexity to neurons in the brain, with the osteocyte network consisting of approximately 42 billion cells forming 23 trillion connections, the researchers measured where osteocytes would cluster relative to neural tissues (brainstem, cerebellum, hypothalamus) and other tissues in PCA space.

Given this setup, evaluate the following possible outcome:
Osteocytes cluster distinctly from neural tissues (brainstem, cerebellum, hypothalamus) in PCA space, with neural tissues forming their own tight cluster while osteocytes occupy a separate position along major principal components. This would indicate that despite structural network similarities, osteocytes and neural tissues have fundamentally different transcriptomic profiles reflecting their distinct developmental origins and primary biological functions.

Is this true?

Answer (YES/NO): YES